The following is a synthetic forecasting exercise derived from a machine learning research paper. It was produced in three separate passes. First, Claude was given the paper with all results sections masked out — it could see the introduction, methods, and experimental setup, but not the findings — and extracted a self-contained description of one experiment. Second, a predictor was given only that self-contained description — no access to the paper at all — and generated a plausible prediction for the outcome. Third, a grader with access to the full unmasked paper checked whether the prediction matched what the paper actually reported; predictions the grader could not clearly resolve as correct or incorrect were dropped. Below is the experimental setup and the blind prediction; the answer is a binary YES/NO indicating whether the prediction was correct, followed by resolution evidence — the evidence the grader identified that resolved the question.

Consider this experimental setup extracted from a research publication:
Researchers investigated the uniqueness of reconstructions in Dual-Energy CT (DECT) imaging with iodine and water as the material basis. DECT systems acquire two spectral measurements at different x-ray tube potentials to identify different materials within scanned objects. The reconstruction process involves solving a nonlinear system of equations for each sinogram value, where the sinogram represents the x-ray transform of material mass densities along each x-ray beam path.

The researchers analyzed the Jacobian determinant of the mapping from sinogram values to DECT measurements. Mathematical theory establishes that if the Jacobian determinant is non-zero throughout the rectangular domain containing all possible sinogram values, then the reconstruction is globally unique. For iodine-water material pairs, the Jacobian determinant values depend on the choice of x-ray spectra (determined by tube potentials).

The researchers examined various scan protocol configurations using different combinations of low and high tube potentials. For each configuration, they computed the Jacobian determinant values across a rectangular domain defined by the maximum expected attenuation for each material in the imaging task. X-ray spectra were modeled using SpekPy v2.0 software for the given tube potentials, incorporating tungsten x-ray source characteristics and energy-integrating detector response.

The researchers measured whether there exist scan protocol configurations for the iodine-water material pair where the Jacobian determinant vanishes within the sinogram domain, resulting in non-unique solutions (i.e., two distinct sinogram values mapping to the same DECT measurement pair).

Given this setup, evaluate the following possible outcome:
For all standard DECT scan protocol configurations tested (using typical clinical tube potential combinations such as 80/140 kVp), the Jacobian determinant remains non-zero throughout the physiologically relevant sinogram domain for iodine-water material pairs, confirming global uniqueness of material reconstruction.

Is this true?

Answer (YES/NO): YES